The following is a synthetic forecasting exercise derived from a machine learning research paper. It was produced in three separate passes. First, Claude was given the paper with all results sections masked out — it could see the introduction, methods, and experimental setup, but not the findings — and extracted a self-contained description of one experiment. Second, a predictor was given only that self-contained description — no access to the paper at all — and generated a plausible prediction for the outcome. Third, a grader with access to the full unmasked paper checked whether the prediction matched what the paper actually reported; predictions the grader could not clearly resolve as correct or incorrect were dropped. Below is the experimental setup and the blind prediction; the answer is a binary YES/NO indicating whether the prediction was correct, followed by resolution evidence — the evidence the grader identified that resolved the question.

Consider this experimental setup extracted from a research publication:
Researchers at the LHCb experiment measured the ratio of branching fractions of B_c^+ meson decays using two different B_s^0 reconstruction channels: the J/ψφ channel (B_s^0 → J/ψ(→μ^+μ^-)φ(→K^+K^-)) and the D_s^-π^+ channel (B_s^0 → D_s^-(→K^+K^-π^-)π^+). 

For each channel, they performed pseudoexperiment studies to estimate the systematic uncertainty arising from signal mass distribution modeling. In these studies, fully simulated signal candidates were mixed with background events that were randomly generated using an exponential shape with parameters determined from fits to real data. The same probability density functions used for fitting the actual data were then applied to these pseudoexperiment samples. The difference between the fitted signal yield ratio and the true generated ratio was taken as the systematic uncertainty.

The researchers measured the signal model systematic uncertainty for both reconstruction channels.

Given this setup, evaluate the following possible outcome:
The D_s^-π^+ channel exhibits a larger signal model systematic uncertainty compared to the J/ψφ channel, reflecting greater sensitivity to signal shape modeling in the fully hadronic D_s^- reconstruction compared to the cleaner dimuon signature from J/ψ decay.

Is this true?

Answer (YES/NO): YES